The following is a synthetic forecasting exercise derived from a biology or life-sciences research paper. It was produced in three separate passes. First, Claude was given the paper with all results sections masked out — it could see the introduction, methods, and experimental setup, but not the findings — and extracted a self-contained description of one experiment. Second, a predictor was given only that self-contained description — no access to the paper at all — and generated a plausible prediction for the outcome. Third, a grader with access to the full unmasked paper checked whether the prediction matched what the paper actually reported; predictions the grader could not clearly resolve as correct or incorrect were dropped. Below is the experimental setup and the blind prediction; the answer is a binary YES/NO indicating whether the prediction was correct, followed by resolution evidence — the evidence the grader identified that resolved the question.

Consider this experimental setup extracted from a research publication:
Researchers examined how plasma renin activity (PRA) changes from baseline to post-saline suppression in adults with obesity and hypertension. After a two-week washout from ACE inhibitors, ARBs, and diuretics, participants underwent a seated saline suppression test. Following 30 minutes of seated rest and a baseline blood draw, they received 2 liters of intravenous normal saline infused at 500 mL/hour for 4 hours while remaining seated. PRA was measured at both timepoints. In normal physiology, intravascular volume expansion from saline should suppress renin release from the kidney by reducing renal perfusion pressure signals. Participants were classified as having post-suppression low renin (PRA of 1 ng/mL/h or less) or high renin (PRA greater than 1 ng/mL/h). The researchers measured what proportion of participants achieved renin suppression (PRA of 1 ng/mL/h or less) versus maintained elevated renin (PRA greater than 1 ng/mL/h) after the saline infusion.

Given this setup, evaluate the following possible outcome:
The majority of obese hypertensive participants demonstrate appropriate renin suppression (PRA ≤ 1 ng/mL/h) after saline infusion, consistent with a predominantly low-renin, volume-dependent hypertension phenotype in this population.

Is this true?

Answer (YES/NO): YES